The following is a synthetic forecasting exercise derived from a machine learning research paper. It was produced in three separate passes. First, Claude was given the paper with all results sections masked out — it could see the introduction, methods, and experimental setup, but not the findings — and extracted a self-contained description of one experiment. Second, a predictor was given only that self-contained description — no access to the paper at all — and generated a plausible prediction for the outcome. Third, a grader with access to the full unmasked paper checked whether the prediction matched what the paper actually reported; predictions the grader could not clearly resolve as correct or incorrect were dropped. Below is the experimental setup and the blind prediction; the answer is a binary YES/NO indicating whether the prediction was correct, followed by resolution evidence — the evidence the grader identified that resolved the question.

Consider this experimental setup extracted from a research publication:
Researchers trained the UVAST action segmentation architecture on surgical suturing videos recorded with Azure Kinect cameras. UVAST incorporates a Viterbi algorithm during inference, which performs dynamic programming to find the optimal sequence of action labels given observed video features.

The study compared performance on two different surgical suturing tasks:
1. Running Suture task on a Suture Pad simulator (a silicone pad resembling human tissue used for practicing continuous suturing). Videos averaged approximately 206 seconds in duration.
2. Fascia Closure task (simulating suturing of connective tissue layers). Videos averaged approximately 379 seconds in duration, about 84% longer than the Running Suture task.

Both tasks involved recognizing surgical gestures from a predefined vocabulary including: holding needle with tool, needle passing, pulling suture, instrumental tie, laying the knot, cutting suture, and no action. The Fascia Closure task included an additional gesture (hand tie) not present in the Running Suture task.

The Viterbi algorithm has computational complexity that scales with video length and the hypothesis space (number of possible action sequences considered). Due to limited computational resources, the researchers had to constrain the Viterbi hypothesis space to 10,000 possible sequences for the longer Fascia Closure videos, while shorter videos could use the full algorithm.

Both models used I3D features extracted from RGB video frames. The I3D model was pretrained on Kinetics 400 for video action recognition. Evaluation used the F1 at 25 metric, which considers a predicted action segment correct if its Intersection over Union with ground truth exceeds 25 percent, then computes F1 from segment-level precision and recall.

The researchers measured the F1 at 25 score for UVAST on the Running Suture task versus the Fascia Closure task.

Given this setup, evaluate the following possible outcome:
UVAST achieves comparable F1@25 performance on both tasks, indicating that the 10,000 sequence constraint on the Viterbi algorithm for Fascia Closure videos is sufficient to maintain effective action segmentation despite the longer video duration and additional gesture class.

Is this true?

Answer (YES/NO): NO